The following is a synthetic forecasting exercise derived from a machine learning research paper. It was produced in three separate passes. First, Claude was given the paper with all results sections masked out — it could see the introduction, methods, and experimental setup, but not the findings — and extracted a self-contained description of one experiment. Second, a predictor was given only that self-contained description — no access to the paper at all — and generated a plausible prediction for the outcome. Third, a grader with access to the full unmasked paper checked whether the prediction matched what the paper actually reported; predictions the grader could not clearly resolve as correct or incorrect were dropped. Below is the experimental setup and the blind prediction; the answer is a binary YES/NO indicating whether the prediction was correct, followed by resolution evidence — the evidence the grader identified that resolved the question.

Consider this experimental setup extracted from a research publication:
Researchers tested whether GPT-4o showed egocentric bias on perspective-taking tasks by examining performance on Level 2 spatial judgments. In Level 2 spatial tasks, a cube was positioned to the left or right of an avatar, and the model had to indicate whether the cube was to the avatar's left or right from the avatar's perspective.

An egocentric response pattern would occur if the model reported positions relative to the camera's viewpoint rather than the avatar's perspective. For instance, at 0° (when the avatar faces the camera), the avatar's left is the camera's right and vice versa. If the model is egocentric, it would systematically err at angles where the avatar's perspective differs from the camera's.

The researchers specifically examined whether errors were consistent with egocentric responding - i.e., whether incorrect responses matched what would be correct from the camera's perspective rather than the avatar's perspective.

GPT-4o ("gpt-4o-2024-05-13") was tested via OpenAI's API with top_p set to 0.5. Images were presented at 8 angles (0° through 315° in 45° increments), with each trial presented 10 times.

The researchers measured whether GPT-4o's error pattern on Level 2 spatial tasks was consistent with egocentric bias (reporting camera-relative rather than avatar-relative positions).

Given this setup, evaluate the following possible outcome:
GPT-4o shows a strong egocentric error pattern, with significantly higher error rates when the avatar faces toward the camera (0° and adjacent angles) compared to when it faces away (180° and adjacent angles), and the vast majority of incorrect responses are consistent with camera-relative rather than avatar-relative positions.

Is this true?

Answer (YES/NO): NO